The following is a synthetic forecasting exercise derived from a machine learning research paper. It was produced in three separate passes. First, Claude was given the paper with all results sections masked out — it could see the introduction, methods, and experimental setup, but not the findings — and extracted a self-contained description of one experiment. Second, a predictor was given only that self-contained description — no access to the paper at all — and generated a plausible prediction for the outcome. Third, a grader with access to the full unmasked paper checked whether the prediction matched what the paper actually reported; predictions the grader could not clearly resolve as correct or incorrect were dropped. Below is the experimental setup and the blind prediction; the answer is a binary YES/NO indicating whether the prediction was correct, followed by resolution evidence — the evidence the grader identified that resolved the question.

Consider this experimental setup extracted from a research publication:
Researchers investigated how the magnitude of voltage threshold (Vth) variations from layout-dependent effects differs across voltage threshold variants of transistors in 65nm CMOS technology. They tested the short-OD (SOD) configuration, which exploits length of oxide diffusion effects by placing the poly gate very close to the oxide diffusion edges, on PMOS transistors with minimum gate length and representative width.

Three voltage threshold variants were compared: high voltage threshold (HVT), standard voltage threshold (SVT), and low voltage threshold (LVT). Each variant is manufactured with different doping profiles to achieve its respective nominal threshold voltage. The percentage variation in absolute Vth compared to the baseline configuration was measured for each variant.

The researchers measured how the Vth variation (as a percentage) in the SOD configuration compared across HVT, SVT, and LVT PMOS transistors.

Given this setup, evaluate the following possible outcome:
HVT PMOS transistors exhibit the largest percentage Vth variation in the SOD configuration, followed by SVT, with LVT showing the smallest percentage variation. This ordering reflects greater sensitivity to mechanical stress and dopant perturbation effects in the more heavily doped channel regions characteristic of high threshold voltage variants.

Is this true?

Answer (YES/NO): NO